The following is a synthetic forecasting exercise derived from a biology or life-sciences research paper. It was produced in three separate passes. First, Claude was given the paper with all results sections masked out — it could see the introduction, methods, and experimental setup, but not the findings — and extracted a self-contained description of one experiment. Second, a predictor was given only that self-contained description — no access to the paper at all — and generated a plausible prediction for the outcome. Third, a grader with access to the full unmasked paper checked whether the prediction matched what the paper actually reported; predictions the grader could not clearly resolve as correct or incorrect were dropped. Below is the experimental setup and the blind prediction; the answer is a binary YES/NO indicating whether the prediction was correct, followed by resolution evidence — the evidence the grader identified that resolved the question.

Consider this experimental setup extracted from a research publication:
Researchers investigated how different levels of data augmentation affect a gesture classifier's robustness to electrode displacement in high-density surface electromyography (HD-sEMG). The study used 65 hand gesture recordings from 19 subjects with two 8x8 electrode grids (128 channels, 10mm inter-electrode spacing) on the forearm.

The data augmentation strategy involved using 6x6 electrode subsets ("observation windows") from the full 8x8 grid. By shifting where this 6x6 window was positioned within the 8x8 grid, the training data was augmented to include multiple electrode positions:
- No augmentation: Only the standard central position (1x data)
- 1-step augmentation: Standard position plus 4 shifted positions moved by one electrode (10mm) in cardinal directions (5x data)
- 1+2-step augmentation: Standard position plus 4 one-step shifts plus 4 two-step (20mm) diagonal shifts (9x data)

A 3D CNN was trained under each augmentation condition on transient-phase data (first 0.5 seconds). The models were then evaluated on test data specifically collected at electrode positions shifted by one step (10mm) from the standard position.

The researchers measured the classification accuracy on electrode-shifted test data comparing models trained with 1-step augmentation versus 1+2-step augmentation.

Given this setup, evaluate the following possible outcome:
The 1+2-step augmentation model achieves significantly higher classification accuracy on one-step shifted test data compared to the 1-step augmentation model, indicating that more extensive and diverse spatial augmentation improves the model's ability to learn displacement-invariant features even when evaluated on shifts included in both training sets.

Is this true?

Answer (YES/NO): NO